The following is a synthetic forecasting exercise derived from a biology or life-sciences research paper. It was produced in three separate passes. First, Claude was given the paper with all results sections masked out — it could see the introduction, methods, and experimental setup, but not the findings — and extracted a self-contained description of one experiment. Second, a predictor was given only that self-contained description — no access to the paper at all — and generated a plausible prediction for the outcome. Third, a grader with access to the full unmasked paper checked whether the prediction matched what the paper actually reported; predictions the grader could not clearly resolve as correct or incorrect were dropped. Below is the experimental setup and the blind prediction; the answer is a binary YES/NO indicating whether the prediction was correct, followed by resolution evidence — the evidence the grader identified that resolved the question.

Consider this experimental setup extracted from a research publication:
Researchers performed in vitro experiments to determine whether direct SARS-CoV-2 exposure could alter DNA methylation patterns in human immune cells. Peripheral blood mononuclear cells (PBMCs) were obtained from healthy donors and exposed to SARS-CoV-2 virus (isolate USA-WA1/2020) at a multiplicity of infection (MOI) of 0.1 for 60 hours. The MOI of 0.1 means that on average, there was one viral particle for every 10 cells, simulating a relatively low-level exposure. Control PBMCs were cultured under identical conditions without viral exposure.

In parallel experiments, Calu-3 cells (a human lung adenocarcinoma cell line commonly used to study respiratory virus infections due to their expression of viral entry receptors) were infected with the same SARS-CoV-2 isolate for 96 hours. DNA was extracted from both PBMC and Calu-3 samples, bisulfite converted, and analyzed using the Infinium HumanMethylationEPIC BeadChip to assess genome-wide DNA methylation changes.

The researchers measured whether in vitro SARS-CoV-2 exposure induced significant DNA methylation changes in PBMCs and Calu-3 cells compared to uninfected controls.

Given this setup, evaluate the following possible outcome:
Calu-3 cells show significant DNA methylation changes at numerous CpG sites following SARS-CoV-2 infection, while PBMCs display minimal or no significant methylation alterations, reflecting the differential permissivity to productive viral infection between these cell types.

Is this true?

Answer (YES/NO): NO